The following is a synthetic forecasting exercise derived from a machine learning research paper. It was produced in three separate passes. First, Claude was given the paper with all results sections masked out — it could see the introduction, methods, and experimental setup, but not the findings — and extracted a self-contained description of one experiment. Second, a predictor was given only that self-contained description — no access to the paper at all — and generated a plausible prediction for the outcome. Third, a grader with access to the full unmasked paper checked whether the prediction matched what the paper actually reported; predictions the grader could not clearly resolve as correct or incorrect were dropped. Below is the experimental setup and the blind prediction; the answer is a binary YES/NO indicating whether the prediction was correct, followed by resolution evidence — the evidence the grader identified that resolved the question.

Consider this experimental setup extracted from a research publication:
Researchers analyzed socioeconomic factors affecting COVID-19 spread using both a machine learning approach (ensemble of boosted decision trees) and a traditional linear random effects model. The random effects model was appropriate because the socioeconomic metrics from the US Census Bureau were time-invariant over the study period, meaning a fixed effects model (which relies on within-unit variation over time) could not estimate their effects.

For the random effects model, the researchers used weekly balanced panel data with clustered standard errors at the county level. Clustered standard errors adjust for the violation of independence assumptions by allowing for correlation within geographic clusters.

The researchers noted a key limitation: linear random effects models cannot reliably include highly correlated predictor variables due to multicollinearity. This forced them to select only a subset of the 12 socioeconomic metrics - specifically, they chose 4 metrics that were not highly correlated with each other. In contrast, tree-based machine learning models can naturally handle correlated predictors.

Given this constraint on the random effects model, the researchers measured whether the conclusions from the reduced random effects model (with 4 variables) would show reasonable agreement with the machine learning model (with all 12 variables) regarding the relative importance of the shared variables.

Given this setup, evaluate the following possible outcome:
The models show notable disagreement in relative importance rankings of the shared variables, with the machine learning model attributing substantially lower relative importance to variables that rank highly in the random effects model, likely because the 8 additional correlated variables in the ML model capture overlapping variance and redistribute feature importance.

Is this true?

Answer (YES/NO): NO